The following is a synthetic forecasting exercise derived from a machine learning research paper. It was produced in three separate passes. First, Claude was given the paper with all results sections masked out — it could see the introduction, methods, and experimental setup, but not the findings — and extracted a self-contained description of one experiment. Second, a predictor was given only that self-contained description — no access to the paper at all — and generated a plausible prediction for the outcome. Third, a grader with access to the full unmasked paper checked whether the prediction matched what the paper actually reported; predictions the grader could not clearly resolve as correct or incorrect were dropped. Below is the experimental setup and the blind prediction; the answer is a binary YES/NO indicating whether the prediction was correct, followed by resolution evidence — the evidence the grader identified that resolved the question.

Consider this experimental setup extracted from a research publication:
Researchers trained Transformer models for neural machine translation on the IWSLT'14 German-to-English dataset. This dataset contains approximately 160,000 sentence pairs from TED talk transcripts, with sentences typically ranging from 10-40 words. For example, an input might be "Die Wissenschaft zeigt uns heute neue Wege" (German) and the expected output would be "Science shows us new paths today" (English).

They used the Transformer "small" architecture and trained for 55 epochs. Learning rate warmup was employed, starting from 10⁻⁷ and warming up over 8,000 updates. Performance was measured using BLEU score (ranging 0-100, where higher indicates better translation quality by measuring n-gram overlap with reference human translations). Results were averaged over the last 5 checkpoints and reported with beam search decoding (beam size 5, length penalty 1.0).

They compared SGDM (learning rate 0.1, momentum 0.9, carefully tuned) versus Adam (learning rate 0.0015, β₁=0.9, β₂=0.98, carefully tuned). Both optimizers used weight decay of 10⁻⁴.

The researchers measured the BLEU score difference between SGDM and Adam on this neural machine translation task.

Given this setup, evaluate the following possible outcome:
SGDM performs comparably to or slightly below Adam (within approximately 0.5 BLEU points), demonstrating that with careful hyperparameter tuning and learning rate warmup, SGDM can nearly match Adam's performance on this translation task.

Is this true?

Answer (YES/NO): NO